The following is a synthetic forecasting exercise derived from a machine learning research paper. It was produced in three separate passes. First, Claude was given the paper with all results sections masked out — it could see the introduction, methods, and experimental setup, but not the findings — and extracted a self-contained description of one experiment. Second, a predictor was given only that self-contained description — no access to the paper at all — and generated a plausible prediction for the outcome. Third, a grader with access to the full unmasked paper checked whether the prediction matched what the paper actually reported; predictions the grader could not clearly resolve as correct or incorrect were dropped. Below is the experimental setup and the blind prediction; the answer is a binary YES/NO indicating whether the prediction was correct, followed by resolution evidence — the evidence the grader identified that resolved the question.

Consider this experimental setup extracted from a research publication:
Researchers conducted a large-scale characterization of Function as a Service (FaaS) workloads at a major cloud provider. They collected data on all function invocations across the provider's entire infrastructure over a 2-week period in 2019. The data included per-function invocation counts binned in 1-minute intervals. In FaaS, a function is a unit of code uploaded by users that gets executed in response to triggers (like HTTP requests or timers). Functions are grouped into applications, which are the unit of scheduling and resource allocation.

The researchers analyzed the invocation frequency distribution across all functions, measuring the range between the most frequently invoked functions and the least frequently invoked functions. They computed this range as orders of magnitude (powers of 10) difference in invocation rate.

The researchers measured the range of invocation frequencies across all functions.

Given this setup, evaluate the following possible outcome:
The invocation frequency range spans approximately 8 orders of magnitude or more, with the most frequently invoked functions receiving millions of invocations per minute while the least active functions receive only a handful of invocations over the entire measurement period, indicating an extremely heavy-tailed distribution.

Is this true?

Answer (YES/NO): YES